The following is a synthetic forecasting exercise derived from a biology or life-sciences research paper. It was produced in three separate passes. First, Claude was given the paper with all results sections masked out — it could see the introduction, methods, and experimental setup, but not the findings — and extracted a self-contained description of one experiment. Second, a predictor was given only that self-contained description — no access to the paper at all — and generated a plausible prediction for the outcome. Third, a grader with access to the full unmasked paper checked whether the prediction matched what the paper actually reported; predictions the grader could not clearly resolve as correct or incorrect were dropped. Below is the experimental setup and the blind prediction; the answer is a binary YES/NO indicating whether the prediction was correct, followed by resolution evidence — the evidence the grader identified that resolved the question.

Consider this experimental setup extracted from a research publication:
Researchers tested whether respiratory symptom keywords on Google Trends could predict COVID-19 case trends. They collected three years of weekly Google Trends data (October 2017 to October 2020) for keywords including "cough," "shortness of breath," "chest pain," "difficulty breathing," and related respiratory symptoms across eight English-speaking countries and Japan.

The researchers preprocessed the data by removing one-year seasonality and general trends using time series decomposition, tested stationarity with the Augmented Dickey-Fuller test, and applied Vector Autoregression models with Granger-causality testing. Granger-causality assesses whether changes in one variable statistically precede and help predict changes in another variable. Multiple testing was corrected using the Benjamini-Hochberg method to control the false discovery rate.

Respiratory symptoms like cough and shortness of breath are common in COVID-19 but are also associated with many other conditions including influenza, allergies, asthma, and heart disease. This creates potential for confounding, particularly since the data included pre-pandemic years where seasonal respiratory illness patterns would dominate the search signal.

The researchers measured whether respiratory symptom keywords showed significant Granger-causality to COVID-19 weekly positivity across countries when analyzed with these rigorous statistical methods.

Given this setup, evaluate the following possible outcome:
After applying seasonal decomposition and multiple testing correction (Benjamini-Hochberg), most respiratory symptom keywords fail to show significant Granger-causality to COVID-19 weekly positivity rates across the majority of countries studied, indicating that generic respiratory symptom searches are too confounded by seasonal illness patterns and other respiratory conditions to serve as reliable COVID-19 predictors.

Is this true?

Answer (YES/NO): NO